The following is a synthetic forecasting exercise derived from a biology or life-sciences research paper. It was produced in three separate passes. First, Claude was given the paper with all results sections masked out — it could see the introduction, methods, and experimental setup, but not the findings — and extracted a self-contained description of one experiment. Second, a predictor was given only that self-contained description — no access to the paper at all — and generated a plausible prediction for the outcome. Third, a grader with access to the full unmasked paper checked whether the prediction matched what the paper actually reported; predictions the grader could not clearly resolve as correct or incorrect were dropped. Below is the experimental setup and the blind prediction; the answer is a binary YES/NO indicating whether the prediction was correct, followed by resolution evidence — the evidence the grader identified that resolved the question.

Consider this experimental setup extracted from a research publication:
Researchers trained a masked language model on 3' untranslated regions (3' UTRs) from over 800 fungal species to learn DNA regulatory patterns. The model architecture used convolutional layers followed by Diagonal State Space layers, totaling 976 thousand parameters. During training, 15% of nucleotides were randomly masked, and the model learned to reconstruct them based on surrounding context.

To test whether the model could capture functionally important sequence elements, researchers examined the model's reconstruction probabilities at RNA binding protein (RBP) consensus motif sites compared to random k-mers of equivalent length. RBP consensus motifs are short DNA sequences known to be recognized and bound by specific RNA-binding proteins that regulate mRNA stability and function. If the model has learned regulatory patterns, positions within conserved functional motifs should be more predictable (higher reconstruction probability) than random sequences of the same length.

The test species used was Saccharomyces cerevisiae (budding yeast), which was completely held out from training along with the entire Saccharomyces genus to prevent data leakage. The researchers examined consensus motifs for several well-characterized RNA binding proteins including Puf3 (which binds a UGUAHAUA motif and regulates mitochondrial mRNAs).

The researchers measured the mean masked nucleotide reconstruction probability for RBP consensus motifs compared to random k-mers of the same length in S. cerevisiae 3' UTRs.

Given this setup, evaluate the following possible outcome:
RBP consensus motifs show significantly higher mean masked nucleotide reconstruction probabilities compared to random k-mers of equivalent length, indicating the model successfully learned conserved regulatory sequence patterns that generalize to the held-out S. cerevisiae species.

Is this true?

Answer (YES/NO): YES